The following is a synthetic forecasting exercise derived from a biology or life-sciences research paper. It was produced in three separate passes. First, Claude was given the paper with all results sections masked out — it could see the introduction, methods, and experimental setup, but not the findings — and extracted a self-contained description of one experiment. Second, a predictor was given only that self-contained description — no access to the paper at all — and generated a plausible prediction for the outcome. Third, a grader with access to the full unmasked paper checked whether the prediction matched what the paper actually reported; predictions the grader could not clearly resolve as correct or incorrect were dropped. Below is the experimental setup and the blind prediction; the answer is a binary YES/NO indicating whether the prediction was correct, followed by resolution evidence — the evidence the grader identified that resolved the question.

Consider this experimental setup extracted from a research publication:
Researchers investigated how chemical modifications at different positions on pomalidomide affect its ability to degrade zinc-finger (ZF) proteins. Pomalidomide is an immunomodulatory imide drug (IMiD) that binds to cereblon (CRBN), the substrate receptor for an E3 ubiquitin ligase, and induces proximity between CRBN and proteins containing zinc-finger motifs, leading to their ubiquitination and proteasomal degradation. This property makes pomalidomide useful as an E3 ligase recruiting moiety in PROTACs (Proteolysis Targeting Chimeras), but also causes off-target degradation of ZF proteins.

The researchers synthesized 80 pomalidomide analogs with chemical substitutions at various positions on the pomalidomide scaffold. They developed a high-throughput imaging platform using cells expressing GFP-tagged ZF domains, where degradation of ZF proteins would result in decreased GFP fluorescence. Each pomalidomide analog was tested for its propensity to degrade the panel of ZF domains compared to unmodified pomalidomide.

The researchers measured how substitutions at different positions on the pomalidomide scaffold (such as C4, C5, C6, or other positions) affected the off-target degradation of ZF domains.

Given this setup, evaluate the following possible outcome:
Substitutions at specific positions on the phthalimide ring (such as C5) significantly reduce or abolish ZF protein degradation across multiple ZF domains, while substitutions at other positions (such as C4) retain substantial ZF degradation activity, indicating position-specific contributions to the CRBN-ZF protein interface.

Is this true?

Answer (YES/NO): YES